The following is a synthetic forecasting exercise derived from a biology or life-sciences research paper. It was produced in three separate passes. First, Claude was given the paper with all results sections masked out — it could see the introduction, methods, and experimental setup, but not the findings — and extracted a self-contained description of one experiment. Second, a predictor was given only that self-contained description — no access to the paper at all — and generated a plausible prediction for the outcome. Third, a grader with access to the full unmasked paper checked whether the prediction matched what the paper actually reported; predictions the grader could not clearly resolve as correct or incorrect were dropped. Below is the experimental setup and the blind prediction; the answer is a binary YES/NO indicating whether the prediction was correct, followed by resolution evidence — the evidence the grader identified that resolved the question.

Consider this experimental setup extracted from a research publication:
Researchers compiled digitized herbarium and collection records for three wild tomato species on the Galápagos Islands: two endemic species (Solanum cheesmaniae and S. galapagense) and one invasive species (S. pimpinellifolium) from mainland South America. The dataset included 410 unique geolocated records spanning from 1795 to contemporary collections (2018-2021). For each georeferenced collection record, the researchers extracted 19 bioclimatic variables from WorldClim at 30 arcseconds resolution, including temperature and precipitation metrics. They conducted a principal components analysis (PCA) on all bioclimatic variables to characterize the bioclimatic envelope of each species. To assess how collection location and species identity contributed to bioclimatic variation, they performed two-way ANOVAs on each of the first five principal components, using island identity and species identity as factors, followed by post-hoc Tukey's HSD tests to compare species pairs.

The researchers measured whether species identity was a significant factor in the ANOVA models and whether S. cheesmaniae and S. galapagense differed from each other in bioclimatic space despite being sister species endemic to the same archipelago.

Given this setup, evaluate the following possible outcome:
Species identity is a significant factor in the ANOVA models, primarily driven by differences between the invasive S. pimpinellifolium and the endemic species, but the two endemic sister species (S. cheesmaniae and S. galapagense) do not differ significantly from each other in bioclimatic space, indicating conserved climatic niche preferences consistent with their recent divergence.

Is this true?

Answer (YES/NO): NO